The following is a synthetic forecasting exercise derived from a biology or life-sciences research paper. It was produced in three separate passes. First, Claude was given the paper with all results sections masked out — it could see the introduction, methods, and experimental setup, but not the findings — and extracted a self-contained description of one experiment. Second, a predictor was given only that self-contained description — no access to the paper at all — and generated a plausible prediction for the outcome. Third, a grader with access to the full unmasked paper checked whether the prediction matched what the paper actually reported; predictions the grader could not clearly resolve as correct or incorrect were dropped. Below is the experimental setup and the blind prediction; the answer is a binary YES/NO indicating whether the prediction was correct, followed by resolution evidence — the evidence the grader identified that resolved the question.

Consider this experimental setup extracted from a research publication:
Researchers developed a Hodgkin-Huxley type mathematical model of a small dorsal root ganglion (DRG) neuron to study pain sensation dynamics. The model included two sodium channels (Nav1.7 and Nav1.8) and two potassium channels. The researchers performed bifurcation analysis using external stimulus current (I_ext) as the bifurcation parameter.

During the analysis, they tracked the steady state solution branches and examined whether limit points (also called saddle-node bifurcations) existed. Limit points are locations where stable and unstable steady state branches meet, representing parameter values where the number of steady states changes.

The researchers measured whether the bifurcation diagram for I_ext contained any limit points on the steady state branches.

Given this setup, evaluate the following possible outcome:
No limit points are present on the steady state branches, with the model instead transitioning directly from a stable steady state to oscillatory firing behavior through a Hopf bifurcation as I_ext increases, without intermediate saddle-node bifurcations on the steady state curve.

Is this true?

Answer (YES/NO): NO